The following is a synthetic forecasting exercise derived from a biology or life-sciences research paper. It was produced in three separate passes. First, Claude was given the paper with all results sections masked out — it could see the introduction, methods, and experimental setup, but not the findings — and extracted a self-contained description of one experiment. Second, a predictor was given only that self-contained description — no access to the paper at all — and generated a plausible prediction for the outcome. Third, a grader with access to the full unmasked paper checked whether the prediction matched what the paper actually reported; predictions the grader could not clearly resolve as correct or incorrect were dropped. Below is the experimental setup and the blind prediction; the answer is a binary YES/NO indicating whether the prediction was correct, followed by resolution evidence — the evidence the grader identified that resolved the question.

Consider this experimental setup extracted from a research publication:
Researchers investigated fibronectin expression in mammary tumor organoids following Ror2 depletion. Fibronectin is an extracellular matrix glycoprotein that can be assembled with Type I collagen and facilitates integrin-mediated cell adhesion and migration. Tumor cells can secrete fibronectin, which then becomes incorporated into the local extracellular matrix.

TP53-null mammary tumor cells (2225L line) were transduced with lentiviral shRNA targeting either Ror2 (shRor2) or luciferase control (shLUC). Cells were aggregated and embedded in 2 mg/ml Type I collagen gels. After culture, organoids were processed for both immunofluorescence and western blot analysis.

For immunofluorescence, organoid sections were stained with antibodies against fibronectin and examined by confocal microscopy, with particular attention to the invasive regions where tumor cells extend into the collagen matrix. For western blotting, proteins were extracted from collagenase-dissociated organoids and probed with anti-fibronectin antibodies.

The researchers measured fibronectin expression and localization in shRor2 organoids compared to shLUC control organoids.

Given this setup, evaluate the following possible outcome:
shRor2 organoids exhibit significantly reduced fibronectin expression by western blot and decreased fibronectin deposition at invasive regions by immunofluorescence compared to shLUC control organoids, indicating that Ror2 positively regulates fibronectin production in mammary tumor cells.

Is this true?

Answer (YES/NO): NO